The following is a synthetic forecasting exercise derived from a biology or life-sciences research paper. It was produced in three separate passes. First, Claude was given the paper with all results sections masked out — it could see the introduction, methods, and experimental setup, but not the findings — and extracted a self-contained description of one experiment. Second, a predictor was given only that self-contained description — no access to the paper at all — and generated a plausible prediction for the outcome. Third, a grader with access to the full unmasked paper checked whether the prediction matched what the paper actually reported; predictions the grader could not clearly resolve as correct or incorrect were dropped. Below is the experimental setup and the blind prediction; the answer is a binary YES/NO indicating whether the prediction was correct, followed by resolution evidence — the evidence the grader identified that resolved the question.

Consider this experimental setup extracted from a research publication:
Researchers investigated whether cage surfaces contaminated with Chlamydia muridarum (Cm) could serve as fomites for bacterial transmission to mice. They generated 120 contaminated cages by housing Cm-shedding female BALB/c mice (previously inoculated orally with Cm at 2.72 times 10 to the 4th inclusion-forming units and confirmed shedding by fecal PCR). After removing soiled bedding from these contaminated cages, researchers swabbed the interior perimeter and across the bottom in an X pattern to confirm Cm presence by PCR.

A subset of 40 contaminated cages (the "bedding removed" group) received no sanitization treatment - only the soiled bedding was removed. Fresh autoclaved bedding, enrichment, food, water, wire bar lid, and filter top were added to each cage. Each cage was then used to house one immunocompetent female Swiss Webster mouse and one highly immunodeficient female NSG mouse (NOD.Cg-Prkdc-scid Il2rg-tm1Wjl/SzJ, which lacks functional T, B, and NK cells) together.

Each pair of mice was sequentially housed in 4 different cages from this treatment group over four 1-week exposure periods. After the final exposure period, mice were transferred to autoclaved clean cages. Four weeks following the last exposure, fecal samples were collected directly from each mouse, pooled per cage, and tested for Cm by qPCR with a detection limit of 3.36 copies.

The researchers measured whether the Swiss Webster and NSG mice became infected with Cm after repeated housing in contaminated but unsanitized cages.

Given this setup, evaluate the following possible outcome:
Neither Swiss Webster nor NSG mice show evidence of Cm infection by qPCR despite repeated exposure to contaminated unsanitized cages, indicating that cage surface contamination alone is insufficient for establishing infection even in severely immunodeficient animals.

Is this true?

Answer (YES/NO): YES